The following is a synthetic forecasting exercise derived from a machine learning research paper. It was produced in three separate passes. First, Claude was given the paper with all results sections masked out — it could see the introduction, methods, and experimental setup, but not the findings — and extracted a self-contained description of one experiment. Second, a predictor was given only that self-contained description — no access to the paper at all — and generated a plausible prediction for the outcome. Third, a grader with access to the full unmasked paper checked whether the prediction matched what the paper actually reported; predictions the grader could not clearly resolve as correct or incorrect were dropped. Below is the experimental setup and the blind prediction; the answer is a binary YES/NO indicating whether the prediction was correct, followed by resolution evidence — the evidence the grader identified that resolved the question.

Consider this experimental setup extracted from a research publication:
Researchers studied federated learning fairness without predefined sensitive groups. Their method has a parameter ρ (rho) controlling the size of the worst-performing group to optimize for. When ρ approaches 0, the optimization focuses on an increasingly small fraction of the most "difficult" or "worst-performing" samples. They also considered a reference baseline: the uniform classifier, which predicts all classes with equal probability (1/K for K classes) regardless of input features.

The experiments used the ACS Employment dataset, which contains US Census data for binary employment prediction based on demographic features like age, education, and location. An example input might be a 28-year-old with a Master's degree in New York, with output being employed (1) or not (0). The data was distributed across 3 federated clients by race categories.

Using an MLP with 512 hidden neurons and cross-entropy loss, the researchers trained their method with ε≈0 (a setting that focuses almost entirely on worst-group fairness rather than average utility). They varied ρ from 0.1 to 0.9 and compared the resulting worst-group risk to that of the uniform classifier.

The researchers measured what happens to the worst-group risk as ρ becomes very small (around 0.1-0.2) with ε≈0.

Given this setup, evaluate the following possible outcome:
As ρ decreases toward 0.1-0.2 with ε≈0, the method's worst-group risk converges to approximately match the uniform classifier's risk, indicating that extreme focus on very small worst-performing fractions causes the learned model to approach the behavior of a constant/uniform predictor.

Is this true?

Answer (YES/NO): YES